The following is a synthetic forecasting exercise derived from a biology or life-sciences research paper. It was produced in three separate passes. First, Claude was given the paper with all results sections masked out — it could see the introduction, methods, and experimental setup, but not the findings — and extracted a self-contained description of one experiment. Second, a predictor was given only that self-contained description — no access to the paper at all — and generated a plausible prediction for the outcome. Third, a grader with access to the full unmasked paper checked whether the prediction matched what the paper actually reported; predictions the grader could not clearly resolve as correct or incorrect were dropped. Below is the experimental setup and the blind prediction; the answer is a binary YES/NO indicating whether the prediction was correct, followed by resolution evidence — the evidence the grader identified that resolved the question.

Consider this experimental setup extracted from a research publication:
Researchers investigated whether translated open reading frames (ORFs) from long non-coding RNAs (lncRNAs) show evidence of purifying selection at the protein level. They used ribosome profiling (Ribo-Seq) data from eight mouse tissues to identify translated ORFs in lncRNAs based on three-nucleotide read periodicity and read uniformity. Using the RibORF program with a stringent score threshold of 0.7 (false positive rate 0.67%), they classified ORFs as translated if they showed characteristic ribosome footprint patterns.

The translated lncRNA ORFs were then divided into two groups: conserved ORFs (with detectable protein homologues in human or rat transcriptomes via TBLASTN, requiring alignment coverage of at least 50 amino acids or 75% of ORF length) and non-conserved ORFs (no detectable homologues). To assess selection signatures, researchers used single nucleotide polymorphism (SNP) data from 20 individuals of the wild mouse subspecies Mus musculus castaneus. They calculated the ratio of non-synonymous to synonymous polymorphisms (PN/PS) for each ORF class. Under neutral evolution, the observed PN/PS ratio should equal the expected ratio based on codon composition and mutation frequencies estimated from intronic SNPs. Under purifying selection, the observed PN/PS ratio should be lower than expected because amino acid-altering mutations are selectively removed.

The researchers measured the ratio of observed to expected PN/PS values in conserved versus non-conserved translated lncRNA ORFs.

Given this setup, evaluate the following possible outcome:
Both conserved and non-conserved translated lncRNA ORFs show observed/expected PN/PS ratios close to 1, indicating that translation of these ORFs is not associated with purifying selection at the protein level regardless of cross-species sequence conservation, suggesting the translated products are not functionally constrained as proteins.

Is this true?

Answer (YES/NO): NO